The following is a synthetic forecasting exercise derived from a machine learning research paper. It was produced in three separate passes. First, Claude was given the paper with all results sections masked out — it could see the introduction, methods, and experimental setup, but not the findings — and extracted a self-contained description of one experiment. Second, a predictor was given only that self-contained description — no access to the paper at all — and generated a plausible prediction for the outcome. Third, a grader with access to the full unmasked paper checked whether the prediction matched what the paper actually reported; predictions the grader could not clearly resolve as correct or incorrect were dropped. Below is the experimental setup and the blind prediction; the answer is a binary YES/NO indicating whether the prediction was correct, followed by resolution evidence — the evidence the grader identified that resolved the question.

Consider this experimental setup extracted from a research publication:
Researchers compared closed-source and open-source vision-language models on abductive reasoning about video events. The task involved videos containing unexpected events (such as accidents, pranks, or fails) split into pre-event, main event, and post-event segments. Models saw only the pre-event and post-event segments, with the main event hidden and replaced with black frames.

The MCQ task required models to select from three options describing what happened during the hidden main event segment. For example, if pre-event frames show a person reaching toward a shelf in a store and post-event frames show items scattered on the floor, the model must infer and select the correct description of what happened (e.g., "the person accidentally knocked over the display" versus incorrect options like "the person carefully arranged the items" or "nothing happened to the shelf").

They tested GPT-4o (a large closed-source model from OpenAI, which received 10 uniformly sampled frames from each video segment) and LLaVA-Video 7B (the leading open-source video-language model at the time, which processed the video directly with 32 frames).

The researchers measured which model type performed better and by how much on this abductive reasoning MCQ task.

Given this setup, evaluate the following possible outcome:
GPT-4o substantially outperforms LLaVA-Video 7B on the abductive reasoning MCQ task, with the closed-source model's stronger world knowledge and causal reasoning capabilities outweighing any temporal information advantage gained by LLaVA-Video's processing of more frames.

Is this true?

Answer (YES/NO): YES